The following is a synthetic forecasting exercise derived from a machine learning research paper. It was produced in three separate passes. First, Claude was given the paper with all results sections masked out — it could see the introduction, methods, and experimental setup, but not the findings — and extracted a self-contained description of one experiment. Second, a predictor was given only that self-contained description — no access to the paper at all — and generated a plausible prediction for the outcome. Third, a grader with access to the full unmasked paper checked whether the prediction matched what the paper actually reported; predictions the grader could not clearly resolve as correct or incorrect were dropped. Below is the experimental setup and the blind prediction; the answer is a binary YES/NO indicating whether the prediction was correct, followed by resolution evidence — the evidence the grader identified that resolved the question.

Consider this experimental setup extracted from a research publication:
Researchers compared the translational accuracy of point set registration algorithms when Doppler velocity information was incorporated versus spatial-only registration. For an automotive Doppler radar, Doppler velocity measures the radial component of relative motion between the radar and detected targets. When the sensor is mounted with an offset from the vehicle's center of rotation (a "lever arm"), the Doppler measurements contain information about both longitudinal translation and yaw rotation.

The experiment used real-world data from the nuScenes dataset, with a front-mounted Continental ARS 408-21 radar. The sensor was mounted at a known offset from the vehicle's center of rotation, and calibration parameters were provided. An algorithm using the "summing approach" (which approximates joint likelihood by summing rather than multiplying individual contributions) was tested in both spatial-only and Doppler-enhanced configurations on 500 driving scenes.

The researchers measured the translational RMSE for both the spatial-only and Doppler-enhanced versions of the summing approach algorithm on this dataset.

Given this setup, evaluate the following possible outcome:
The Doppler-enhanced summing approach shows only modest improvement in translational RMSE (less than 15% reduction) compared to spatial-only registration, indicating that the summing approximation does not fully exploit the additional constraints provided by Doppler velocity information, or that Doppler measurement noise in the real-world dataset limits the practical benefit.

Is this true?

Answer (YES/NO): NO